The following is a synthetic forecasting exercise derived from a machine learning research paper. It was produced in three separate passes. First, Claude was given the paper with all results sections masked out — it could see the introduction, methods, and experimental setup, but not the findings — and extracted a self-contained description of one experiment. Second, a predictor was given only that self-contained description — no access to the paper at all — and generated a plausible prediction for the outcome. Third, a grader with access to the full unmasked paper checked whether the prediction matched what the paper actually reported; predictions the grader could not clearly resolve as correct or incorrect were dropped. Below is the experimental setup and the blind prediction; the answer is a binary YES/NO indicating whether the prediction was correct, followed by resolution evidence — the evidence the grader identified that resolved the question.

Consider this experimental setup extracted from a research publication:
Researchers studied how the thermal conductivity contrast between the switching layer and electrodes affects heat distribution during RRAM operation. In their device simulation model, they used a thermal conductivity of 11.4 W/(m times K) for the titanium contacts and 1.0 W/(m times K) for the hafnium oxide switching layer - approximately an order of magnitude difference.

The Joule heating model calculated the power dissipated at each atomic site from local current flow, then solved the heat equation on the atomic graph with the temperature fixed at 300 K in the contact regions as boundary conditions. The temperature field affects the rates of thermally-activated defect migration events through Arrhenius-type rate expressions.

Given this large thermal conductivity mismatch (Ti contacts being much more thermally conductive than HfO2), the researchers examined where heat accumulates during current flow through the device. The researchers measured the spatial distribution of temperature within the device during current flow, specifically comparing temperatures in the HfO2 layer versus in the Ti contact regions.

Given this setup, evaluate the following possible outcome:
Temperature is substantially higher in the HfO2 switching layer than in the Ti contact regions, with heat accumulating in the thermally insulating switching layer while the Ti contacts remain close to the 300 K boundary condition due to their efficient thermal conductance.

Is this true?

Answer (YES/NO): YES